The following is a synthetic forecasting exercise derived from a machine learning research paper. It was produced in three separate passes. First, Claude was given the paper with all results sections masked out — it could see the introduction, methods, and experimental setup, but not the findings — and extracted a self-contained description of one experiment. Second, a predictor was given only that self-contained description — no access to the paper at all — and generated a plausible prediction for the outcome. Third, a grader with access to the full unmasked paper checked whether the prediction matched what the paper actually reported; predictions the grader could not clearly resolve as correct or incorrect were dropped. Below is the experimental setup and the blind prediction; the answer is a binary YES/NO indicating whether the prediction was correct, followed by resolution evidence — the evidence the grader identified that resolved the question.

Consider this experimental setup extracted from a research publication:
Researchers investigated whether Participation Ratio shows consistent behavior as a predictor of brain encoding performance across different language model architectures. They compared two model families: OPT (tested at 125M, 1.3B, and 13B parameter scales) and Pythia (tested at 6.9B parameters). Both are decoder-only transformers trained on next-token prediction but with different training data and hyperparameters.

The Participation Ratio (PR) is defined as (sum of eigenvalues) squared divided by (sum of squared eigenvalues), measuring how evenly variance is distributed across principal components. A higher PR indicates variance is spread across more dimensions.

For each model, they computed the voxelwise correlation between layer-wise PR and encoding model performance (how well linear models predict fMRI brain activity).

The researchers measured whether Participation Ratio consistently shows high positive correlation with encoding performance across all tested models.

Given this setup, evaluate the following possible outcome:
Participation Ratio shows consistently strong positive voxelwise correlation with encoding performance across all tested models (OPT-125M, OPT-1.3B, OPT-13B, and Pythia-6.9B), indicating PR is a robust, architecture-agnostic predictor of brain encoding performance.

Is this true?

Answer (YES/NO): NO